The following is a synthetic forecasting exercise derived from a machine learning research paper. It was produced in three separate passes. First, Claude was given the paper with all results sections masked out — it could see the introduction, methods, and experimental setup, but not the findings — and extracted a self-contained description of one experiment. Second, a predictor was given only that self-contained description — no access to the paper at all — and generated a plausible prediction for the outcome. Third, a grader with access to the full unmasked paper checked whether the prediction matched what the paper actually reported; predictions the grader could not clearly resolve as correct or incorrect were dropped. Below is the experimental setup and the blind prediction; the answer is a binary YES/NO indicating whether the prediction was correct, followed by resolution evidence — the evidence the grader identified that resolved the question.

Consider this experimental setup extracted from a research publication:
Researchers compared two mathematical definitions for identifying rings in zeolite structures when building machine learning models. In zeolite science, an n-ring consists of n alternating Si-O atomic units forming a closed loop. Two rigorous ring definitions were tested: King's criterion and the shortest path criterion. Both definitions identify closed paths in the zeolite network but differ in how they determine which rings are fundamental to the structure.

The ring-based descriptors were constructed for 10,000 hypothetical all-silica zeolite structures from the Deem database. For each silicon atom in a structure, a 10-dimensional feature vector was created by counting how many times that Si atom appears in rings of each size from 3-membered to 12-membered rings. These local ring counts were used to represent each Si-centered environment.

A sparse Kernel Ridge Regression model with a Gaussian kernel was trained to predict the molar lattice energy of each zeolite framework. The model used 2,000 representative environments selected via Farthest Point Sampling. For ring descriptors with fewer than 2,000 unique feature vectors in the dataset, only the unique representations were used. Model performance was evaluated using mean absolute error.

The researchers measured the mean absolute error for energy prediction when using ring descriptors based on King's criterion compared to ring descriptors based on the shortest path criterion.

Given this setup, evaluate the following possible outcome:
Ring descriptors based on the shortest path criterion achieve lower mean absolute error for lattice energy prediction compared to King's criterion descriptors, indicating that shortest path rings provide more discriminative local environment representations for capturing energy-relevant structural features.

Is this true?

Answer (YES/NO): YES